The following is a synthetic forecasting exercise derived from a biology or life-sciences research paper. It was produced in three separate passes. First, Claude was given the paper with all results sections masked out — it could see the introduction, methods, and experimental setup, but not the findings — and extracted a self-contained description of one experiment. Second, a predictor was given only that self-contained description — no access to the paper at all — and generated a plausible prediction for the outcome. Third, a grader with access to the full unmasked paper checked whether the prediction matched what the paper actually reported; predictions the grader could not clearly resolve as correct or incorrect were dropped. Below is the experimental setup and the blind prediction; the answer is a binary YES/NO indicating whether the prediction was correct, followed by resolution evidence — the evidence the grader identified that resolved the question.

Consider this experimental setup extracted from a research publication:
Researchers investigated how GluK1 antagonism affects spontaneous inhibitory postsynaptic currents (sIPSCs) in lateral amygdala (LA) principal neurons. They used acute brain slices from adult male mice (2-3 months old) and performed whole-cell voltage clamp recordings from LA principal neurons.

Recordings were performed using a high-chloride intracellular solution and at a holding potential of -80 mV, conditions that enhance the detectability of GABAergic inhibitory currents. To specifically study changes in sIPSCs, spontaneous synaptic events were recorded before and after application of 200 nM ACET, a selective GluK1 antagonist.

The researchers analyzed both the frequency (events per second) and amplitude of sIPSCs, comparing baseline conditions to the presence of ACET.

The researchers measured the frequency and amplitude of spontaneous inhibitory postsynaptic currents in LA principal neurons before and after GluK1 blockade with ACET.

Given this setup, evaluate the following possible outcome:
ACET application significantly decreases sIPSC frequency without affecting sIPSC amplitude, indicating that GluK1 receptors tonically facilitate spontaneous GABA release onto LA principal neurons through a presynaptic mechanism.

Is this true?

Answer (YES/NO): NO